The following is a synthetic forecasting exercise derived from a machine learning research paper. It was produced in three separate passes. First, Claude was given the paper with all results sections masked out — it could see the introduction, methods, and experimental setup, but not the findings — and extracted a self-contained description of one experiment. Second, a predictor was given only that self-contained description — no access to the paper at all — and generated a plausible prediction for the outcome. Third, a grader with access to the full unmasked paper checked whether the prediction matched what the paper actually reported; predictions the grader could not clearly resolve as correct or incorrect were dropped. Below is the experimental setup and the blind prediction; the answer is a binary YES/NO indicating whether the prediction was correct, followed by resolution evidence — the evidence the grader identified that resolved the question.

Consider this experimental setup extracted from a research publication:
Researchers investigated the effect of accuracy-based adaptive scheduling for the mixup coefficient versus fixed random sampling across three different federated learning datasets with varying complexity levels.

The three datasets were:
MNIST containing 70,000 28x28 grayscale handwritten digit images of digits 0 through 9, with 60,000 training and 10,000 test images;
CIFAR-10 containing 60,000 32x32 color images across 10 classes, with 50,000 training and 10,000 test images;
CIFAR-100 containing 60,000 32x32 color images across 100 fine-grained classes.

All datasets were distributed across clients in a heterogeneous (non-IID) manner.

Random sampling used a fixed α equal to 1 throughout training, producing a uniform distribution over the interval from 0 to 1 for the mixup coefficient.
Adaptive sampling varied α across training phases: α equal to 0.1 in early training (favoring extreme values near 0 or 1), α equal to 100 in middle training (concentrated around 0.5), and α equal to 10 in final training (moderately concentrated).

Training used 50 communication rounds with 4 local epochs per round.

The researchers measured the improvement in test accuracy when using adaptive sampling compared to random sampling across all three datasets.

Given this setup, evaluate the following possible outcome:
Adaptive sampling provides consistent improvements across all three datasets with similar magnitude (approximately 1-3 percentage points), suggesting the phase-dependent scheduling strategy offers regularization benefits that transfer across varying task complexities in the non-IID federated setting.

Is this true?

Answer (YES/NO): NO